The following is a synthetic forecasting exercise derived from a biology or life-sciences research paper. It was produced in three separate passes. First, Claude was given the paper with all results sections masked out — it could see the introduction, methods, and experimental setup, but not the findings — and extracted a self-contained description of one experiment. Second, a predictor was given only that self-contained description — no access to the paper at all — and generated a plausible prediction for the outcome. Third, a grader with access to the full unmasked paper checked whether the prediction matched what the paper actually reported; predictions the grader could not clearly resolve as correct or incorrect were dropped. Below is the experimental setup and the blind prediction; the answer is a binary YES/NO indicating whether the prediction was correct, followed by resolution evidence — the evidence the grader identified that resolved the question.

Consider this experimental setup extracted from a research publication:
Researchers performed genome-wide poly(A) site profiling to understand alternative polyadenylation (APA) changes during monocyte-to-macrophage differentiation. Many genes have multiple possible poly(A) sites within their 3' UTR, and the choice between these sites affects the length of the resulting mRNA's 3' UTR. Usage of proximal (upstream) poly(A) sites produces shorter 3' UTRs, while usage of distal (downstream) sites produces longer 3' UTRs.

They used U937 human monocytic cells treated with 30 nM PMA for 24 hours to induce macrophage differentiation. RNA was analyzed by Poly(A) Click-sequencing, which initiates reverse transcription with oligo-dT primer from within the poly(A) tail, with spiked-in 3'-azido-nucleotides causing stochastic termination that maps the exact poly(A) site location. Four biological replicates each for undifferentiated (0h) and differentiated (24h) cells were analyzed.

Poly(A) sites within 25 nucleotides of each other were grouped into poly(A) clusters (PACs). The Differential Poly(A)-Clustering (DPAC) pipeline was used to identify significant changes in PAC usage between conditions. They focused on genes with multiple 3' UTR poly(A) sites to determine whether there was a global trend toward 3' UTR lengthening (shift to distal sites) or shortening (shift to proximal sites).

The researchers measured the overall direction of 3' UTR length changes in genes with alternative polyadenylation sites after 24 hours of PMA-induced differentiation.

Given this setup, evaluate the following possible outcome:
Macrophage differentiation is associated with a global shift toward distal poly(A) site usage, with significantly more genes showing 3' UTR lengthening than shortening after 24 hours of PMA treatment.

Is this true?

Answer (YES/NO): NO